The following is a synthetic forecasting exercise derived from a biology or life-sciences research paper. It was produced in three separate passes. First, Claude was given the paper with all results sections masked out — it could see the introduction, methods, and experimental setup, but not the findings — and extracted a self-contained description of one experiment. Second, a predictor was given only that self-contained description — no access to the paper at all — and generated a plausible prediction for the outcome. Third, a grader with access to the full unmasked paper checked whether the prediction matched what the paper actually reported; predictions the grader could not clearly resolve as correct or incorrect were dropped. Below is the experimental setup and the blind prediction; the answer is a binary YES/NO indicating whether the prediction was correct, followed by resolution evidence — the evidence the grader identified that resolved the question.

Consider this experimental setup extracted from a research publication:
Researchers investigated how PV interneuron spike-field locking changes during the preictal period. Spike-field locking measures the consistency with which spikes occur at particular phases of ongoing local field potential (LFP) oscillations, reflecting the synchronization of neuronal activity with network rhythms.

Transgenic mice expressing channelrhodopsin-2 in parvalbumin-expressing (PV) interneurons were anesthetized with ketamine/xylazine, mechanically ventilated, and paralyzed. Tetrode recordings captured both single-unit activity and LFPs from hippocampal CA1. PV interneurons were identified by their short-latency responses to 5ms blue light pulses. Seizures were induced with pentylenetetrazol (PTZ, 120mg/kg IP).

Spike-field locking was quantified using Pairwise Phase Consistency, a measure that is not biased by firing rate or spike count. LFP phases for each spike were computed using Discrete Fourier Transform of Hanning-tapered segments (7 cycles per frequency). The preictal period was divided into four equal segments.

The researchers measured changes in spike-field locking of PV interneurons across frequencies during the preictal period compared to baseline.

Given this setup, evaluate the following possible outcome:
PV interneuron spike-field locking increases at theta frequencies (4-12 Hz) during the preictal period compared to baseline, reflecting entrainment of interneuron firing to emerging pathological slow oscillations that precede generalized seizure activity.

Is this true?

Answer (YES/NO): NO